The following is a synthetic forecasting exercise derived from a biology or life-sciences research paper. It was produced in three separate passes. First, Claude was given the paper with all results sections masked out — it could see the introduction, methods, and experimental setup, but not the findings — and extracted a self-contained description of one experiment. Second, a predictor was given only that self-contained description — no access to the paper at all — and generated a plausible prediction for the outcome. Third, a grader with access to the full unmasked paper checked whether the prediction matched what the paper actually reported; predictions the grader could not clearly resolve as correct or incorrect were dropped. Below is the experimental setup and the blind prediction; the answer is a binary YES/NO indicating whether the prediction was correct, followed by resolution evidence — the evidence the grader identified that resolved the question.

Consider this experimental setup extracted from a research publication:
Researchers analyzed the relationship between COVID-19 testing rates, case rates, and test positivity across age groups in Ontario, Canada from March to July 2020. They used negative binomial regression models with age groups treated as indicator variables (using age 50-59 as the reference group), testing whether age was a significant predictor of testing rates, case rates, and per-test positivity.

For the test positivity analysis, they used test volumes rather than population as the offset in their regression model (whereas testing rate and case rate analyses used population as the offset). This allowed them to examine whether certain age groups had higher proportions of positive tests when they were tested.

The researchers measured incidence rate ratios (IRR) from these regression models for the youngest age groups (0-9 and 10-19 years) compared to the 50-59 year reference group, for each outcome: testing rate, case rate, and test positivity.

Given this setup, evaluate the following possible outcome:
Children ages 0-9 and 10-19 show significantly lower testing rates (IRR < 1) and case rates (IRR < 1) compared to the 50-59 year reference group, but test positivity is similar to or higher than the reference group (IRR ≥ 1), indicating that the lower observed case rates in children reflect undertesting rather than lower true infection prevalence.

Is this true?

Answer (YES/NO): NO